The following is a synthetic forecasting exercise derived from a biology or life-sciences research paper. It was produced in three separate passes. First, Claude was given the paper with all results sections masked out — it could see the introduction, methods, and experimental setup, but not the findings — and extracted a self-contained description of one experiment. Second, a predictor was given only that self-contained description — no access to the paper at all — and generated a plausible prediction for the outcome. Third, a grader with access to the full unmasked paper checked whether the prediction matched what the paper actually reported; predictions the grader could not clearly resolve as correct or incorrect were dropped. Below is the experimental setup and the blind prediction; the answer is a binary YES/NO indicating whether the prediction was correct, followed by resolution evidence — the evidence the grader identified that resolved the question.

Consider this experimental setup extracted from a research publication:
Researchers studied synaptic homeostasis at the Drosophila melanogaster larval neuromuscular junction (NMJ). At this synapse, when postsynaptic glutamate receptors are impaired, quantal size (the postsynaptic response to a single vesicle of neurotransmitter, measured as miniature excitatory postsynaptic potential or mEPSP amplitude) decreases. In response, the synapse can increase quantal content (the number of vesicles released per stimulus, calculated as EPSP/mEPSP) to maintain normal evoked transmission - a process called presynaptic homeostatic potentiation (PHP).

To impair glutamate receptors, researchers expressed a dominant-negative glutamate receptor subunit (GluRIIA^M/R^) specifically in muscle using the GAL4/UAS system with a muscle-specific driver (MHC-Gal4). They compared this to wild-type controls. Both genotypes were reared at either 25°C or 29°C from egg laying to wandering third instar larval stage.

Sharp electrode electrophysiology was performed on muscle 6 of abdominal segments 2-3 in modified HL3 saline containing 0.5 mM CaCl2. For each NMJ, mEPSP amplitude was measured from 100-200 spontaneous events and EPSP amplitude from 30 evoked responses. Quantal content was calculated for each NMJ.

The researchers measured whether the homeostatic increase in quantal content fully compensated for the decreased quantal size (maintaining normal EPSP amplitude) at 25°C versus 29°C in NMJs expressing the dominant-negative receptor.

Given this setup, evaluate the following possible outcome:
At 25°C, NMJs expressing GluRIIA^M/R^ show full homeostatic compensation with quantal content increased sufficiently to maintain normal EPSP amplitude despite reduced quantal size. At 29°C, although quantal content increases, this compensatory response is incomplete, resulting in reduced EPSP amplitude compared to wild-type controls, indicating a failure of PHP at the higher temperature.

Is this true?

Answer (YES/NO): YES